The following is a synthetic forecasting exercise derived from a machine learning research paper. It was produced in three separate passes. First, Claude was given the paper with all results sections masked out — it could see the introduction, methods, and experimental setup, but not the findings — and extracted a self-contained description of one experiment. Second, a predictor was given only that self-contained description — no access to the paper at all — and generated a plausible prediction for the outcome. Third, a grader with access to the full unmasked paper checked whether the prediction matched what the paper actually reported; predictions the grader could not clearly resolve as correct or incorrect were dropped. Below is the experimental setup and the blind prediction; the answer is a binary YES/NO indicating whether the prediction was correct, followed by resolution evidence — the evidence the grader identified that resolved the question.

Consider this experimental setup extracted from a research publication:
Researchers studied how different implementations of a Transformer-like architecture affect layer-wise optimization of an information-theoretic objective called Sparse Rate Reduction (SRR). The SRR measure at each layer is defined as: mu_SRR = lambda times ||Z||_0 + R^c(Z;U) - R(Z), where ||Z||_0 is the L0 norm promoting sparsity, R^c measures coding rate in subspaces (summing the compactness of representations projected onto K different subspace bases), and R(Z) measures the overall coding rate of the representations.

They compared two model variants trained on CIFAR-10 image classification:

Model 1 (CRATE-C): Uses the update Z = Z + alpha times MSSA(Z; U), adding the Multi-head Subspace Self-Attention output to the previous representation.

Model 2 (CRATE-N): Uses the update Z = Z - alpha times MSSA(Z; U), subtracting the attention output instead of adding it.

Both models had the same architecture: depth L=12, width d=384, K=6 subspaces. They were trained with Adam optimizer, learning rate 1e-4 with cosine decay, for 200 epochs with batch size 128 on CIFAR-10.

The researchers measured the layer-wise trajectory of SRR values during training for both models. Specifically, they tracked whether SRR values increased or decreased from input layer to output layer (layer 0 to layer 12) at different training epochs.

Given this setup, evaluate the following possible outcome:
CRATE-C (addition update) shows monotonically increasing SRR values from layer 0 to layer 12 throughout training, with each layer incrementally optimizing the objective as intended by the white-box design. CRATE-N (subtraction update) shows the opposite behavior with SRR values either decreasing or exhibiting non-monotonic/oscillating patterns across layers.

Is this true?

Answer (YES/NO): NO